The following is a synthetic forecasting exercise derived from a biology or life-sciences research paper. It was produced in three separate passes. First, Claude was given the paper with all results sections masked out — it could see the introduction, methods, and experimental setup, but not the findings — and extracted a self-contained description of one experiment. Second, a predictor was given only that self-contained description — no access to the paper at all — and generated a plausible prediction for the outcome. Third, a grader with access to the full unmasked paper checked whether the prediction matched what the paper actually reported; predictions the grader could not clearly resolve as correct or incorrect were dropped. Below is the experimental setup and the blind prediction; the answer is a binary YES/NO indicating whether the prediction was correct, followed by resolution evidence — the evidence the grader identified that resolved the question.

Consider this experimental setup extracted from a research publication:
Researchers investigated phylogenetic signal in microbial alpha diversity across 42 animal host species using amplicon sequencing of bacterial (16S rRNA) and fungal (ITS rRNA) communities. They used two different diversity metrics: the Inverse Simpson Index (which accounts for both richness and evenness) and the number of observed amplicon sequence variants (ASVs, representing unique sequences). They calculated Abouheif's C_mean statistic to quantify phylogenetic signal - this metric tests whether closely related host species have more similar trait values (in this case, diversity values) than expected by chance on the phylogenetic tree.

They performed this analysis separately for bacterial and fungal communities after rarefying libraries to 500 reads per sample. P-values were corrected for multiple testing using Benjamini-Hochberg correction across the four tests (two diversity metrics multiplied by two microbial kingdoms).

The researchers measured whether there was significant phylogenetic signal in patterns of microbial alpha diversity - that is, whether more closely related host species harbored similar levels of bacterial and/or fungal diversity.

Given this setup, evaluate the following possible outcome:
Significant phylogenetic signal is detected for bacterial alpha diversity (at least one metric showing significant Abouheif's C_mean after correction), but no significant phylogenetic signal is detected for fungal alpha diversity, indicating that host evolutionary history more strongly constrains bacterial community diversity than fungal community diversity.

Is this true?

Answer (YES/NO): NO